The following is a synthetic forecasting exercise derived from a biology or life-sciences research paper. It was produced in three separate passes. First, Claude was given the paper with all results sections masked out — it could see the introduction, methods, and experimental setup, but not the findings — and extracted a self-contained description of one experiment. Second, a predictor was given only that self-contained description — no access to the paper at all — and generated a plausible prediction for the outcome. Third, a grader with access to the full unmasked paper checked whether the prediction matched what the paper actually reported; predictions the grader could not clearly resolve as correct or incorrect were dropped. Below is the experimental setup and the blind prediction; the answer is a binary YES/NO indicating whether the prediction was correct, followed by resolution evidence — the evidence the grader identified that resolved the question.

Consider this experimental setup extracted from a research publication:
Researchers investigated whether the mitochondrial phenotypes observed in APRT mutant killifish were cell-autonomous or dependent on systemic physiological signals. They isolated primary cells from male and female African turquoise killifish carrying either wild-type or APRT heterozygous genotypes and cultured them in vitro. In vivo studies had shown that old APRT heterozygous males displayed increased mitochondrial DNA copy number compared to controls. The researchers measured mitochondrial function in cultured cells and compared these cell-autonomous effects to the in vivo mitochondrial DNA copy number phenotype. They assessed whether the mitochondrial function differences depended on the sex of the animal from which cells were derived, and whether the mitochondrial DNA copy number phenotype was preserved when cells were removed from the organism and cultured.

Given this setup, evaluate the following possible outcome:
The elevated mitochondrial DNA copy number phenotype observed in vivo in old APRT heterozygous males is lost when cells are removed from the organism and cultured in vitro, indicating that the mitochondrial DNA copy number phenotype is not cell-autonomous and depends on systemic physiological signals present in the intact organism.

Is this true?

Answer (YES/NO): YES